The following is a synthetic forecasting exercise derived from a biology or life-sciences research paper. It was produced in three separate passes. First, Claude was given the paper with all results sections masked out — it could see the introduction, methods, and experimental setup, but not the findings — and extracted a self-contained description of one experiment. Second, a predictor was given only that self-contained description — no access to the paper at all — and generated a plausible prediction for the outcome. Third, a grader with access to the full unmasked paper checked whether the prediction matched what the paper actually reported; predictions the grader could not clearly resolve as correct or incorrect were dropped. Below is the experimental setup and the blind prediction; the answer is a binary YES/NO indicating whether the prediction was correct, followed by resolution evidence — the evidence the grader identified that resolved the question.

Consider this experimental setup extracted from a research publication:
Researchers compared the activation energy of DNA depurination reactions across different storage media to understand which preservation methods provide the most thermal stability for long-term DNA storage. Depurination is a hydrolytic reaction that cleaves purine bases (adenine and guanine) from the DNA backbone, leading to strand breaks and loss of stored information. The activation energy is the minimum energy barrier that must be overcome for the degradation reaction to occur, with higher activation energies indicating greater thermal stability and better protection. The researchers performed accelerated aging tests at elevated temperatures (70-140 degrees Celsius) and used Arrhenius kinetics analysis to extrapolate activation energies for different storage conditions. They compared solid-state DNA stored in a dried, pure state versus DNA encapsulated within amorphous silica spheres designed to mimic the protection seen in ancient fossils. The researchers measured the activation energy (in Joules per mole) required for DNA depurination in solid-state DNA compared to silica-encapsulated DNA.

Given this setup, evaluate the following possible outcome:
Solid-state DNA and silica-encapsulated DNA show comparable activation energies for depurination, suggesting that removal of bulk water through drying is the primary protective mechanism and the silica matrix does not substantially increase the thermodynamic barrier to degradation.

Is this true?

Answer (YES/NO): YES